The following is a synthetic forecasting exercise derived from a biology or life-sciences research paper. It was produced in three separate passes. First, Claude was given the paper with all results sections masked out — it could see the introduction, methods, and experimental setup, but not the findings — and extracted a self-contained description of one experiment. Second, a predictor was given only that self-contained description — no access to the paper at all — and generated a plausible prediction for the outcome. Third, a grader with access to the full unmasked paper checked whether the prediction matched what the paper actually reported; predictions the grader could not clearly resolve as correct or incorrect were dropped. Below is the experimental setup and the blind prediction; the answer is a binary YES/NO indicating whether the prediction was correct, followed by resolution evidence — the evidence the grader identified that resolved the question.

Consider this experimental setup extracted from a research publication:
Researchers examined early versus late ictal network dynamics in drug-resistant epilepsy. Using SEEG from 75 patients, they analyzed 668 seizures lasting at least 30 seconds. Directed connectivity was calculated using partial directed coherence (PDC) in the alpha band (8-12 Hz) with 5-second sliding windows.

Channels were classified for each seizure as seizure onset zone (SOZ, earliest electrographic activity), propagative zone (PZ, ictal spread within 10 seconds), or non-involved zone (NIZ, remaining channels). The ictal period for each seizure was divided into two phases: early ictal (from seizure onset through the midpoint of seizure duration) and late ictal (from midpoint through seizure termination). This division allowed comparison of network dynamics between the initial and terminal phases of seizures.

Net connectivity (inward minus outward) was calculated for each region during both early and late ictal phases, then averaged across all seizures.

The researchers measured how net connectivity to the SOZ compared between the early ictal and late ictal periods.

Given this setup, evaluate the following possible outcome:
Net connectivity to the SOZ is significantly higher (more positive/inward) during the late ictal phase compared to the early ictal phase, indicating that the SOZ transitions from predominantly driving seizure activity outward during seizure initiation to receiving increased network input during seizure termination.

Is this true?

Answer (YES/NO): NO